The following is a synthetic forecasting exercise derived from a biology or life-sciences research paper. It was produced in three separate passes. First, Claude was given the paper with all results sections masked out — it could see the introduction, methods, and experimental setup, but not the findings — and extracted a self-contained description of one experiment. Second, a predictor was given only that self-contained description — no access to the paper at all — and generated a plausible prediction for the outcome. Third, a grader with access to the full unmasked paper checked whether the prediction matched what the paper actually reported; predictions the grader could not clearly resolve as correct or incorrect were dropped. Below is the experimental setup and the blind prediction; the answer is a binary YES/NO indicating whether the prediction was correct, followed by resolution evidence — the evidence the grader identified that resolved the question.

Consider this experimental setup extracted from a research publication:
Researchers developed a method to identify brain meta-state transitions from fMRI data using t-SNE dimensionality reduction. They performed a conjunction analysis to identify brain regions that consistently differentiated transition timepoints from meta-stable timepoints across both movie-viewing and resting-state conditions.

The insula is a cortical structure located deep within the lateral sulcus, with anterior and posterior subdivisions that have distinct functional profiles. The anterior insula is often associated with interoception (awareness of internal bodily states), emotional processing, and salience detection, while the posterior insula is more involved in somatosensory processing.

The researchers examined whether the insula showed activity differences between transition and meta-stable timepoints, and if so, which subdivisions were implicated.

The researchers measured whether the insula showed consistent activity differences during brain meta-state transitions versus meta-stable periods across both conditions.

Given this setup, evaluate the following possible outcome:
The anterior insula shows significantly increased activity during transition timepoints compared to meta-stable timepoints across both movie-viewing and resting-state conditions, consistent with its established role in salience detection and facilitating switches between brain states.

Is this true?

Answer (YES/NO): NO